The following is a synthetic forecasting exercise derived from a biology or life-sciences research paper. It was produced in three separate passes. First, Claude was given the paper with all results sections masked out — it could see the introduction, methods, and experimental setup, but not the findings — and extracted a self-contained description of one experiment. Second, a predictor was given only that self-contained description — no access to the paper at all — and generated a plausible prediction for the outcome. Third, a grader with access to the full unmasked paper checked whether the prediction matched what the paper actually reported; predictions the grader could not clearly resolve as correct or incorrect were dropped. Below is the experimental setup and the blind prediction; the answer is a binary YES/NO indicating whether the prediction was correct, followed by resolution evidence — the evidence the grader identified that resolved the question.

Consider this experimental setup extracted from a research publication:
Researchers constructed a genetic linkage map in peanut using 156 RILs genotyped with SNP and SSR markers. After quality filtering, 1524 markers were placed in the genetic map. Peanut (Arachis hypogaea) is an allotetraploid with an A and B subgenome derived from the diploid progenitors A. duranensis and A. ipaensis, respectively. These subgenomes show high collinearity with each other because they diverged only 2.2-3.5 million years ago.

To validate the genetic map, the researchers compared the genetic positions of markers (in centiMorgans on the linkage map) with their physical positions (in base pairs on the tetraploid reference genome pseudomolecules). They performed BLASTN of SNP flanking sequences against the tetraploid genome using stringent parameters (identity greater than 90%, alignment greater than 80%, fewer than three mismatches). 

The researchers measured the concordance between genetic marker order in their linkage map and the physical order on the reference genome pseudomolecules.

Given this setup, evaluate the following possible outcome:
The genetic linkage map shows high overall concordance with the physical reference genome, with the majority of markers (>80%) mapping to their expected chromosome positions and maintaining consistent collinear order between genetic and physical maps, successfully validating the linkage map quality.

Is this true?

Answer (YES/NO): YES